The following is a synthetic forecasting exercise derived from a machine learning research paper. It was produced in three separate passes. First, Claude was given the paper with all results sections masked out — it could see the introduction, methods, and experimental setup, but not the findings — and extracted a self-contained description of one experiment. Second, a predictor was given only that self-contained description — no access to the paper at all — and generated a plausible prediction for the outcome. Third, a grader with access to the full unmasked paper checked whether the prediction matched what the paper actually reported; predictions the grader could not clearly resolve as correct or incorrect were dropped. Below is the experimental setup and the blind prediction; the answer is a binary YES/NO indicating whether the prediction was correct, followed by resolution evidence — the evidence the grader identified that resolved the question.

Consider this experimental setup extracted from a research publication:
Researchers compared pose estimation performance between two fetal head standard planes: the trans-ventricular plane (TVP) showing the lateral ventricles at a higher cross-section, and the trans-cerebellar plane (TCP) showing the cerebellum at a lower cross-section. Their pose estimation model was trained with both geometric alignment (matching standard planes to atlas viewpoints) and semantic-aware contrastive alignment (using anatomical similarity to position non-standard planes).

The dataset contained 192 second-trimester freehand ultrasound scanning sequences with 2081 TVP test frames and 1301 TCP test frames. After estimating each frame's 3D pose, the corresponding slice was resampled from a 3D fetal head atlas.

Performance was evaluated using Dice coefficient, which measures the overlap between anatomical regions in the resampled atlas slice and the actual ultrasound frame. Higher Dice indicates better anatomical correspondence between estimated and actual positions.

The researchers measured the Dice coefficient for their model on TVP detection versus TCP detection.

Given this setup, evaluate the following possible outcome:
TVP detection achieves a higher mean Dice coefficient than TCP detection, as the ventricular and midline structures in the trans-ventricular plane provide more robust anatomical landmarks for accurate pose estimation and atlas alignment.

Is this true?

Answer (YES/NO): NO